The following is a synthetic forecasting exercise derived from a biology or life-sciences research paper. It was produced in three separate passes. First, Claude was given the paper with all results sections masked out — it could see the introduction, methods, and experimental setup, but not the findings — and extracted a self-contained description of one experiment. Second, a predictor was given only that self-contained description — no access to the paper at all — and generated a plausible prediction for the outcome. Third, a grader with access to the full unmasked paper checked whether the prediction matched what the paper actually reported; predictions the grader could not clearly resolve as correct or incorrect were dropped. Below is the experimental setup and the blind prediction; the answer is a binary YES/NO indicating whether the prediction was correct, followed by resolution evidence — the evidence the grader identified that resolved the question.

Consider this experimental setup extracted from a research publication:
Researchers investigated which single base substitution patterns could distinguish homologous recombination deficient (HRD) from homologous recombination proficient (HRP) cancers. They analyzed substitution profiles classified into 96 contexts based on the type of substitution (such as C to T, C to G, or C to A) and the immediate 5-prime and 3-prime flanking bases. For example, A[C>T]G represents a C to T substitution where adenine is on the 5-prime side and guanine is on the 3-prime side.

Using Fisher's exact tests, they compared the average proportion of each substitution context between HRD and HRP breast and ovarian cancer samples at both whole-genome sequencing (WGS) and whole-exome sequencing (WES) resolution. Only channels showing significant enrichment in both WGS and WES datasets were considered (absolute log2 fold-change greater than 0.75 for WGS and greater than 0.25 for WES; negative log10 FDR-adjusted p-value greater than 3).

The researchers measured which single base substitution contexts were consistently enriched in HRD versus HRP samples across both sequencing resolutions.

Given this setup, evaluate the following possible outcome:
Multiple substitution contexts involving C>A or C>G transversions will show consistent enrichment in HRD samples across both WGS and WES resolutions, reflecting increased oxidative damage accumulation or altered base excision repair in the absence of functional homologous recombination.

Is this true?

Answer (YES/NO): YES